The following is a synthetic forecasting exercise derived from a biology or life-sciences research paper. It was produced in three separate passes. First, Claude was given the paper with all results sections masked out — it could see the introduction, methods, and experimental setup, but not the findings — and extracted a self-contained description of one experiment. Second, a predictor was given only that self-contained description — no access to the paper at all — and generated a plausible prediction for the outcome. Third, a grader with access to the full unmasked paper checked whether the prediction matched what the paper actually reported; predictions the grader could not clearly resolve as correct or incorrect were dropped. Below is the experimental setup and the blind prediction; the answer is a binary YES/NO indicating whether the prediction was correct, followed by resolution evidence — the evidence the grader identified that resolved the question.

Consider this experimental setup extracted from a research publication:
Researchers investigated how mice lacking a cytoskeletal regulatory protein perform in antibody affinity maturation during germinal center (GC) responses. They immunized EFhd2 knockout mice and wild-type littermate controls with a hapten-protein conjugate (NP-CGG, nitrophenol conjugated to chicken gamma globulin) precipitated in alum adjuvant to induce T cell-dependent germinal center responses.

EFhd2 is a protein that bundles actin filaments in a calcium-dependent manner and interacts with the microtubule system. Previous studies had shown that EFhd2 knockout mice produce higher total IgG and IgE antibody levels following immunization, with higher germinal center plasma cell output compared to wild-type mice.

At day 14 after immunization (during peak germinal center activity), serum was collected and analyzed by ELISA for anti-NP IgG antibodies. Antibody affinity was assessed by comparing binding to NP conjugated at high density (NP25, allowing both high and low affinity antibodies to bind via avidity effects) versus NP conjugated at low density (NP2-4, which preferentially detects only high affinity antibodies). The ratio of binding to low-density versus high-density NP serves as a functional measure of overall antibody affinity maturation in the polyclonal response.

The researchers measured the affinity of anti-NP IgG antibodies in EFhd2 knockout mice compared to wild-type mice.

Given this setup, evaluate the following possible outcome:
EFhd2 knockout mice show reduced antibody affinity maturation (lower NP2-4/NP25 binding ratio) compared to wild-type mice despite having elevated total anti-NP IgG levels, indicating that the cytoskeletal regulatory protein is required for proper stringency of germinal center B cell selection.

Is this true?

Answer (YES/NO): NO